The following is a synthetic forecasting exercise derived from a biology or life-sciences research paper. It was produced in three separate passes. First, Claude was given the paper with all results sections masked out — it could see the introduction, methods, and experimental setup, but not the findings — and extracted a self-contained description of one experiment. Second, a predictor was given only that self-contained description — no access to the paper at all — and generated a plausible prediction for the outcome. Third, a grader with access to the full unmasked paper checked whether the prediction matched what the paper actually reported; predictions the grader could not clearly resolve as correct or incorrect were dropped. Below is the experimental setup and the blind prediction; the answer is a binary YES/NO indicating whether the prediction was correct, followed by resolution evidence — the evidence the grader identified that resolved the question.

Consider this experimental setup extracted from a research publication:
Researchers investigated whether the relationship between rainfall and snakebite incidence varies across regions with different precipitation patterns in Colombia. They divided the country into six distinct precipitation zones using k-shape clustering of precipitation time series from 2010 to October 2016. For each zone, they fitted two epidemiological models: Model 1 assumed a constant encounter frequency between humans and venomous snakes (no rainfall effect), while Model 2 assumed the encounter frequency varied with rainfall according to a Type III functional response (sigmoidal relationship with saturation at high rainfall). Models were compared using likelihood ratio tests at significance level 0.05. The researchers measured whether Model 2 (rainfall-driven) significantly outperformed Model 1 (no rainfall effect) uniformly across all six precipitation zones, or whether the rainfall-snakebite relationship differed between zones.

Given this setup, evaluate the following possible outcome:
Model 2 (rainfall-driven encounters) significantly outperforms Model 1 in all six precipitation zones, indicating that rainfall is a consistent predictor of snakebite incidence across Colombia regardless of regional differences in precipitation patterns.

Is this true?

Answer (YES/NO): NO